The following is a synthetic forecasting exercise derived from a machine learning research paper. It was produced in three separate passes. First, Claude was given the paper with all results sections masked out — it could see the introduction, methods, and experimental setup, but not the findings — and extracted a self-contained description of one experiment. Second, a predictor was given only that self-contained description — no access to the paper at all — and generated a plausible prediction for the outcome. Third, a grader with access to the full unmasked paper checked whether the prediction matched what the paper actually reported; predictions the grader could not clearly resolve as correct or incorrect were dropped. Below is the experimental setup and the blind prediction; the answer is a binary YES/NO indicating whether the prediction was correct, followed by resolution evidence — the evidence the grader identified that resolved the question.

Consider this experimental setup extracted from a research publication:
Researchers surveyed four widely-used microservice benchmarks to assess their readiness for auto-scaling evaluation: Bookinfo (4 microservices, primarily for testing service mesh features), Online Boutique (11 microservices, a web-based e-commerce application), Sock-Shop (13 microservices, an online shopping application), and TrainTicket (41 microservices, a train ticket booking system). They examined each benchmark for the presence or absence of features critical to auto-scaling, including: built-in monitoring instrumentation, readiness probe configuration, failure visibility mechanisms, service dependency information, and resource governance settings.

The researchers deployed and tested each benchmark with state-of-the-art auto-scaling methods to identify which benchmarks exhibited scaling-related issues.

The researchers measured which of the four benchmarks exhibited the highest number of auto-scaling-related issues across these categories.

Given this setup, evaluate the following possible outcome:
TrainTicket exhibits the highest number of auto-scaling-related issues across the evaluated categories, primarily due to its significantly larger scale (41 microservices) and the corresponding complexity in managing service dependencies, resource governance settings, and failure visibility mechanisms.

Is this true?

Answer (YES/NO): NO